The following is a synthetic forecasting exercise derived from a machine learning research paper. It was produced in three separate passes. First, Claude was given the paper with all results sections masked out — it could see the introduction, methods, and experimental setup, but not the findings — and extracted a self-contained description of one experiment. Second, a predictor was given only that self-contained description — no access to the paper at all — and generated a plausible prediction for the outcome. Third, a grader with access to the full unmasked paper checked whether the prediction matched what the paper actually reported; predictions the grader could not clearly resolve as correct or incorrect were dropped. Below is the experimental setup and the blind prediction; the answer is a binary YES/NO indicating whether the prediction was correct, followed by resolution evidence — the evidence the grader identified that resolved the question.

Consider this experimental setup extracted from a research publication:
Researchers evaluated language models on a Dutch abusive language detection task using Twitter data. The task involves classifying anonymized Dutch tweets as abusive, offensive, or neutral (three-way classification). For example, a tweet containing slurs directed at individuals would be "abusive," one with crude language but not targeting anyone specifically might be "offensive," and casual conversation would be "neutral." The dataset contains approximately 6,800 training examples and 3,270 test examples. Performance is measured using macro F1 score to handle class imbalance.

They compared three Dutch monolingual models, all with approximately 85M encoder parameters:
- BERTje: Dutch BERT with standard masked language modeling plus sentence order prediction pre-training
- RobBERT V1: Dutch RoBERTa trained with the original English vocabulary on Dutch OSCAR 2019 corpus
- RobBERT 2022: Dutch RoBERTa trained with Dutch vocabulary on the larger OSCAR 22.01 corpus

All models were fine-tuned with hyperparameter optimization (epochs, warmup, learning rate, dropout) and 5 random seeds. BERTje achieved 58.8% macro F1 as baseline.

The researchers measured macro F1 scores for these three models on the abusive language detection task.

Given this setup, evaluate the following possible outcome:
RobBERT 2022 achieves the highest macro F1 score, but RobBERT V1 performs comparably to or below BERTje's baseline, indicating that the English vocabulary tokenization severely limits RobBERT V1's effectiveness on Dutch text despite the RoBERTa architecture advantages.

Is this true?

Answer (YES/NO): NO